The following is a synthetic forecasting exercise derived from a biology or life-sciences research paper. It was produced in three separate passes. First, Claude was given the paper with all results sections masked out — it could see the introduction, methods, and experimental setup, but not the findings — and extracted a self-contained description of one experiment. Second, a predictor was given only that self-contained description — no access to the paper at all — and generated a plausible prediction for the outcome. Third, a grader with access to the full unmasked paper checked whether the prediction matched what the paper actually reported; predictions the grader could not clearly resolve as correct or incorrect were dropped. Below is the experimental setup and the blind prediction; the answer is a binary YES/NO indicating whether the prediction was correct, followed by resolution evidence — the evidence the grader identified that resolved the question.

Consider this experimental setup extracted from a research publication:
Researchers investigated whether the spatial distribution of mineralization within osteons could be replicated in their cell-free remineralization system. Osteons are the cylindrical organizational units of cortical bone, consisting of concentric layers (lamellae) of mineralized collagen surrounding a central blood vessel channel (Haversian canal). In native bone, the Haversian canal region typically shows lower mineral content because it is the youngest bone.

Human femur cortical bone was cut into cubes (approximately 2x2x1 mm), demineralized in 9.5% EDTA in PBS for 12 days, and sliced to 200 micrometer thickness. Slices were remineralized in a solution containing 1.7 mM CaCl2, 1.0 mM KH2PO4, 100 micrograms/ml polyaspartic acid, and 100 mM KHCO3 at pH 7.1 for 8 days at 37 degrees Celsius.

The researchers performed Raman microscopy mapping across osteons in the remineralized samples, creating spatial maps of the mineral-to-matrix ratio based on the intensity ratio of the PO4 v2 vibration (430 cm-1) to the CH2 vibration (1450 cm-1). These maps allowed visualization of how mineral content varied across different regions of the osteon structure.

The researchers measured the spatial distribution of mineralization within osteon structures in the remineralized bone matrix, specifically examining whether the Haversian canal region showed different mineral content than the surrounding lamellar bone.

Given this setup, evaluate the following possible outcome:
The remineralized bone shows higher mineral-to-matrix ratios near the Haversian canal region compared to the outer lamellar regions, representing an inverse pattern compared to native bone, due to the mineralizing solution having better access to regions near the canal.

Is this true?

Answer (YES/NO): NO